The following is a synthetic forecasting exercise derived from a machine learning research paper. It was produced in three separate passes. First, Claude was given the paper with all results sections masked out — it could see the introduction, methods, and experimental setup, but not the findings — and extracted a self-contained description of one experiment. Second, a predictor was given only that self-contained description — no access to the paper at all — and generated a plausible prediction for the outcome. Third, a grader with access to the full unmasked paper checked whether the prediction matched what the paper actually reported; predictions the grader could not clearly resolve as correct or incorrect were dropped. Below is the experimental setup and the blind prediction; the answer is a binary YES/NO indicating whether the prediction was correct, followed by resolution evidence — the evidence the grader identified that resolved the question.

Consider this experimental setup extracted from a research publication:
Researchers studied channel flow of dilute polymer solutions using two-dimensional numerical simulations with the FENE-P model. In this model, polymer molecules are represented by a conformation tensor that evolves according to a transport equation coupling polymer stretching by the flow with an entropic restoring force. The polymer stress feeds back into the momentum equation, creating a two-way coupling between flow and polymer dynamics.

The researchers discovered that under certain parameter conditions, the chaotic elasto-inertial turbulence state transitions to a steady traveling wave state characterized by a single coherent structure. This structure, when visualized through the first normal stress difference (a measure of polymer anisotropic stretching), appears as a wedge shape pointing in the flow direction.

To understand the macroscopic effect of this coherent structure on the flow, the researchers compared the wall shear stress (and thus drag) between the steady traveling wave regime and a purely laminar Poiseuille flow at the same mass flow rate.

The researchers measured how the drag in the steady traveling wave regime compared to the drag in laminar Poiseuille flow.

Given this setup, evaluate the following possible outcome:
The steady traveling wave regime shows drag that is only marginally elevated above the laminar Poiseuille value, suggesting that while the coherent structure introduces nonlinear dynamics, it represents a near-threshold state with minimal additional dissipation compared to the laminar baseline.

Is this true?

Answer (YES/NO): NO